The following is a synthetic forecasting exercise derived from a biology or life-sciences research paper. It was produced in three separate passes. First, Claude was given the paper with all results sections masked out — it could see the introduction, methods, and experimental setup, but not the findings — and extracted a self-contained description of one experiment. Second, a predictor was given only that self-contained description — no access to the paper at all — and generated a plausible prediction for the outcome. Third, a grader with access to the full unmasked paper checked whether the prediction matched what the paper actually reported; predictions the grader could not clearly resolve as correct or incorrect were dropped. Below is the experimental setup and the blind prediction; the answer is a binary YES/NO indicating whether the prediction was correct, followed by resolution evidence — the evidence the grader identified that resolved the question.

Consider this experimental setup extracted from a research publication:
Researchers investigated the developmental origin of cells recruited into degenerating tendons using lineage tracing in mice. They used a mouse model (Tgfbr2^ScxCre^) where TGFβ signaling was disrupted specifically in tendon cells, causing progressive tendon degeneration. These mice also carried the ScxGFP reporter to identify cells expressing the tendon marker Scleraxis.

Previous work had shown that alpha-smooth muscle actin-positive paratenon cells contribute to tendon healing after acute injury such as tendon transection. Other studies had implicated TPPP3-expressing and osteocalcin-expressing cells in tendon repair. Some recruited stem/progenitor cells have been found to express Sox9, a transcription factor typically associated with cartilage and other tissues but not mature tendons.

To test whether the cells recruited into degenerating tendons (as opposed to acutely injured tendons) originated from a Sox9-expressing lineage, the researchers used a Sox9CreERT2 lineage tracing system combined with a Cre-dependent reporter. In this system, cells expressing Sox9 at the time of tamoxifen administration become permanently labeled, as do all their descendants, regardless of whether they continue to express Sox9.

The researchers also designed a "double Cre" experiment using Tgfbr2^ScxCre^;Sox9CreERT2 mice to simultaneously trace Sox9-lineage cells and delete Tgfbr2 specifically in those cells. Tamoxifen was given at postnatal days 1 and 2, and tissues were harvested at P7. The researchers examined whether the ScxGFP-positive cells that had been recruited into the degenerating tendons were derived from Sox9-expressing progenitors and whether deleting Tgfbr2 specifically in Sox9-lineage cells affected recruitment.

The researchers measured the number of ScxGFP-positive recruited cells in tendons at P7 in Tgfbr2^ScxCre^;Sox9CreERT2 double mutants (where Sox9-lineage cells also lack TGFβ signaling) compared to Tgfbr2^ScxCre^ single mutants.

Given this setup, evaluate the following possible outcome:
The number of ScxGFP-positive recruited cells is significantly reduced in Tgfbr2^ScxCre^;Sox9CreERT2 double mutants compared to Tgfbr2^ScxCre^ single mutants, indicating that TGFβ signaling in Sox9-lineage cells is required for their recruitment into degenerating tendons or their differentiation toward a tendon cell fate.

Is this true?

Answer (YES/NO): YES